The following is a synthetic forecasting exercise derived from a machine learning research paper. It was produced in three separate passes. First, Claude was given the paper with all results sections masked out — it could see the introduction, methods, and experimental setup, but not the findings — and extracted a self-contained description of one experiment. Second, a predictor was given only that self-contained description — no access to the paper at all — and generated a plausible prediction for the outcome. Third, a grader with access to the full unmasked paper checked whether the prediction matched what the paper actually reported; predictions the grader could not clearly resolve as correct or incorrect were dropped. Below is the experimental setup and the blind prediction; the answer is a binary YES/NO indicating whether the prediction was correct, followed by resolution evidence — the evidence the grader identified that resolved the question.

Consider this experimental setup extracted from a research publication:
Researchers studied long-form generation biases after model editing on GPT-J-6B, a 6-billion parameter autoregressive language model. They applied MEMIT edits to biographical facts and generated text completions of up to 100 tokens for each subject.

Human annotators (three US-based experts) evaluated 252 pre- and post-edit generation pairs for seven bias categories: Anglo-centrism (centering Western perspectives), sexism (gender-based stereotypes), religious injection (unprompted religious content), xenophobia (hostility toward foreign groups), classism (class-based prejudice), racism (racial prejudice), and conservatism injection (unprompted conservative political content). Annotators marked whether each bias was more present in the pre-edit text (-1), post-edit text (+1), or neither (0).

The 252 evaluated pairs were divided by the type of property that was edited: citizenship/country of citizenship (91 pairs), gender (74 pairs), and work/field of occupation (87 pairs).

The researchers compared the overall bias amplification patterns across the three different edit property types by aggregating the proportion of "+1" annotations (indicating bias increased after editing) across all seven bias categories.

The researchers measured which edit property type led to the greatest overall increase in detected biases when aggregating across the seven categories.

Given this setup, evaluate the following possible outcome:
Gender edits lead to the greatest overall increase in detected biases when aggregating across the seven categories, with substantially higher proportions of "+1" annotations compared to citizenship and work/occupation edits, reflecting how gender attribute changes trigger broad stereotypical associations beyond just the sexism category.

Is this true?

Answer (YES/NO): NO